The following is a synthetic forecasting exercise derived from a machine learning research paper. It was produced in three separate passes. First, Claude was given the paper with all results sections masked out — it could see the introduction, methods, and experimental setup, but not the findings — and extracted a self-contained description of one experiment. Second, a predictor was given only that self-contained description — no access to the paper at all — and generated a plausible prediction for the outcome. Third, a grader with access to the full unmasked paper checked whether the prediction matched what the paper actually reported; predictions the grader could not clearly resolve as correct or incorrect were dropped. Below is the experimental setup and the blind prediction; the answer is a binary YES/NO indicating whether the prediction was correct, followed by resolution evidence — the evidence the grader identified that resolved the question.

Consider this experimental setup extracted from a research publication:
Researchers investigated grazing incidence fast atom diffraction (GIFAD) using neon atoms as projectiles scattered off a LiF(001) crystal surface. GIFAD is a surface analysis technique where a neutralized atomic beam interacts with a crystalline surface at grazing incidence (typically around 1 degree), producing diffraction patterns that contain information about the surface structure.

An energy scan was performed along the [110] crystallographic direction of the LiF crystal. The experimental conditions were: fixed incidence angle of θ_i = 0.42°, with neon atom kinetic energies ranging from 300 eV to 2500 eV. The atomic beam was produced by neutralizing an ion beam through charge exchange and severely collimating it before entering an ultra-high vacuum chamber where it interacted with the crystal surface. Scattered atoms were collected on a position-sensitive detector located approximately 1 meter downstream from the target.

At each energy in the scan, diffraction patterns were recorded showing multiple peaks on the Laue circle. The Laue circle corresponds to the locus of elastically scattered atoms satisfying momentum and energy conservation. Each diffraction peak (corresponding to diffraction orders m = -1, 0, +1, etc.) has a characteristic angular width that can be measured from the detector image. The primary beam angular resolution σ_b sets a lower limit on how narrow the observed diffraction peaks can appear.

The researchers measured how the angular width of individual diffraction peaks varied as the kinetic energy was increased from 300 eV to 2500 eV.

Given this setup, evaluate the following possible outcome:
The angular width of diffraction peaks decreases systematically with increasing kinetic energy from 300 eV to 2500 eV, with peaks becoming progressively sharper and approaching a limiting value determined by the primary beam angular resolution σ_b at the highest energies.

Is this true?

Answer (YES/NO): NO